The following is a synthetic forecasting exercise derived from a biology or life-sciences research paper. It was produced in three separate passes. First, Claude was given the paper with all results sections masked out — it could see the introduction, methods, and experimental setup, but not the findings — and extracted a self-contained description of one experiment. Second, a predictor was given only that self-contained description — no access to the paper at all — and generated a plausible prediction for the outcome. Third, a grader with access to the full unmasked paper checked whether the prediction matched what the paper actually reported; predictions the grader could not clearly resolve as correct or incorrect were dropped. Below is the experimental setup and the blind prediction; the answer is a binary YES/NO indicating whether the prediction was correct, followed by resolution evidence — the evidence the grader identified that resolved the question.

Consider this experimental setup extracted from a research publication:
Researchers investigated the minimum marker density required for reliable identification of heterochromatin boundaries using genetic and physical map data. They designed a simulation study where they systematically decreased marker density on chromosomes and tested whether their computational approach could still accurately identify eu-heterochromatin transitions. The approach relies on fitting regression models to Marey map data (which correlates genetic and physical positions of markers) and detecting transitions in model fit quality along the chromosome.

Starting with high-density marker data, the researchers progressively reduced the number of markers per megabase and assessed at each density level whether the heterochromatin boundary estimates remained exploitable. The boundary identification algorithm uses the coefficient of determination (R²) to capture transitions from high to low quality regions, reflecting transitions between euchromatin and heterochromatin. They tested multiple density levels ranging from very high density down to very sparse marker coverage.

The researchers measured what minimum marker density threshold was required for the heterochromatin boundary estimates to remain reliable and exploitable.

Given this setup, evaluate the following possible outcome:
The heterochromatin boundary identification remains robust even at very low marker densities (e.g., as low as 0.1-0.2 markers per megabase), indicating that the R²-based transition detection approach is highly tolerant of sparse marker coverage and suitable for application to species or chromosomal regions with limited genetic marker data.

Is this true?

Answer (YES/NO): NO